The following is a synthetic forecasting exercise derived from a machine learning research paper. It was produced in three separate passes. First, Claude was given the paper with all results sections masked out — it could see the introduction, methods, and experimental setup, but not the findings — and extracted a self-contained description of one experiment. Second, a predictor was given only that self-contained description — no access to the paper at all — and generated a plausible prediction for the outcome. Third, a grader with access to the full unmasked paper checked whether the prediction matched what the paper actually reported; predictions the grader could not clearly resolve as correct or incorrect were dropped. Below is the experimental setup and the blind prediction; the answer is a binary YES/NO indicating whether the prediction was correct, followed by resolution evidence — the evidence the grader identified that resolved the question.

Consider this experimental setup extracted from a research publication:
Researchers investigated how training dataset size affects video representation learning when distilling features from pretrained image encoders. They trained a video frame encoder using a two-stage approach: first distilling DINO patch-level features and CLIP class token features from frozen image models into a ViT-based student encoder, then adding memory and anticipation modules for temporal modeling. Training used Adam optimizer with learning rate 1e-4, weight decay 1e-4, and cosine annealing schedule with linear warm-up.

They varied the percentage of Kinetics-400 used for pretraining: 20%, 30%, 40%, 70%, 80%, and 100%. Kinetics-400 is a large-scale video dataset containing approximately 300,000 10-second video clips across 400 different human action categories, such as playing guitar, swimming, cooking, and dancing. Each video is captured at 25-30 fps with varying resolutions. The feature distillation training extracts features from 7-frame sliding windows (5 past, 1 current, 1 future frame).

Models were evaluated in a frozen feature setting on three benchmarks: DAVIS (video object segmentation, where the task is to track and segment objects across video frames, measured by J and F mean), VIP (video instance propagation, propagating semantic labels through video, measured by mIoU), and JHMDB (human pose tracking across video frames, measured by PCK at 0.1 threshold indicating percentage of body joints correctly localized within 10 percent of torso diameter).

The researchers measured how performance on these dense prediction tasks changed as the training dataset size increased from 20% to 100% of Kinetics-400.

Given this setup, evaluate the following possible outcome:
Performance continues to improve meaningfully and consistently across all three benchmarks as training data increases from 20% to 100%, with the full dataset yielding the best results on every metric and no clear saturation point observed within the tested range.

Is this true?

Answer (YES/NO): NO